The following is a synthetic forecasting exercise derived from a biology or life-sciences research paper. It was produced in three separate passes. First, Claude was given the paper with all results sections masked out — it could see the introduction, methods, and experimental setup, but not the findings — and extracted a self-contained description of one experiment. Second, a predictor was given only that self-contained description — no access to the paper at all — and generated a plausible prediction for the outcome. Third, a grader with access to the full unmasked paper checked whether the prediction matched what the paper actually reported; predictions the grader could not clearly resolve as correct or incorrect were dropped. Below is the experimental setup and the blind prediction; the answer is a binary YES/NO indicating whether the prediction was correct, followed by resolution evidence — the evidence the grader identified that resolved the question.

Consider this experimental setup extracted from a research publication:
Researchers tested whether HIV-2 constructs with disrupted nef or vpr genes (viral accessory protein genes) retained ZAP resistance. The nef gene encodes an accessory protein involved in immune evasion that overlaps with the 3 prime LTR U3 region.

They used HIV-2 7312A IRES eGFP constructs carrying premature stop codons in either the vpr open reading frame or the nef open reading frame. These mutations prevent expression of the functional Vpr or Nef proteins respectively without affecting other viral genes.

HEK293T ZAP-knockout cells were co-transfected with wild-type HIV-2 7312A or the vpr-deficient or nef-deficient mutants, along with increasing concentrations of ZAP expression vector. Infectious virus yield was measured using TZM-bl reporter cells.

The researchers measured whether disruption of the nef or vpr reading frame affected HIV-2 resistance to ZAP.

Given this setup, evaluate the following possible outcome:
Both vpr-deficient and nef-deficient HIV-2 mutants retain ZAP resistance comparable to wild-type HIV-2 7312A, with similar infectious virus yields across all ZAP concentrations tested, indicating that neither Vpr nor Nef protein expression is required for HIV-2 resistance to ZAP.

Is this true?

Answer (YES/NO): YES